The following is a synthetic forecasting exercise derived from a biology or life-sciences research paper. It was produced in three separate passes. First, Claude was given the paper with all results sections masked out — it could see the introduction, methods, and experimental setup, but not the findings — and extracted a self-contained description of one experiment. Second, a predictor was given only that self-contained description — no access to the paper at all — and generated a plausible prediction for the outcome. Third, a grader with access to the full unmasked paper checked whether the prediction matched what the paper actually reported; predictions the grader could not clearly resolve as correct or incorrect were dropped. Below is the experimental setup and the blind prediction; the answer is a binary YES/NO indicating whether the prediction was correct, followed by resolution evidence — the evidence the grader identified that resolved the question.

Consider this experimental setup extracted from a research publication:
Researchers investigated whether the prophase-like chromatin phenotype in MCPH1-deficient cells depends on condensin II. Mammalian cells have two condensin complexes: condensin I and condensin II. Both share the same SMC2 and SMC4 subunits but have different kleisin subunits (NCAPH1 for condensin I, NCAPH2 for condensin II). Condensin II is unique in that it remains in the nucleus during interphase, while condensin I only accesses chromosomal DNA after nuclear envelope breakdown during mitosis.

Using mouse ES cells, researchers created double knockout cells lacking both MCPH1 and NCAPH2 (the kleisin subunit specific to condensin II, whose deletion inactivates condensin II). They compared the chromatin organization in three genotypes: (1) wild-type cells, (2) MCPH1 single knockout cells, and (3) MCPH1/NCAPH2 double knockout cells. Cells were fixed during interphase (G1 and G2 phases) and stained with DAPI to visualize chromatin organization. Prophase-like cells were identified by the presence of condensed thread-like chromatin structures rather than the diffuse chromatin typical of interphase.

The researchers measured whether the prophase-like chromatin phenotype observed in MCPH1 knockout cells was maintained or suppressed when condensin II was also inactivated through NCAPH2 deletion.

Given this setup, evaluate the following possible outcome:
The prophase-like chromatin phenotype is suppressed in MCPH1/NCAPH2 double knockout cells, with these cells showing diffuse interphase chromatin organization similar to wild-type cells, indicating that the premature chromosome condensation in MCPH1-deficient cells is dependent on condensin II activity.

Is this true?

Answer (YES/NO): YES